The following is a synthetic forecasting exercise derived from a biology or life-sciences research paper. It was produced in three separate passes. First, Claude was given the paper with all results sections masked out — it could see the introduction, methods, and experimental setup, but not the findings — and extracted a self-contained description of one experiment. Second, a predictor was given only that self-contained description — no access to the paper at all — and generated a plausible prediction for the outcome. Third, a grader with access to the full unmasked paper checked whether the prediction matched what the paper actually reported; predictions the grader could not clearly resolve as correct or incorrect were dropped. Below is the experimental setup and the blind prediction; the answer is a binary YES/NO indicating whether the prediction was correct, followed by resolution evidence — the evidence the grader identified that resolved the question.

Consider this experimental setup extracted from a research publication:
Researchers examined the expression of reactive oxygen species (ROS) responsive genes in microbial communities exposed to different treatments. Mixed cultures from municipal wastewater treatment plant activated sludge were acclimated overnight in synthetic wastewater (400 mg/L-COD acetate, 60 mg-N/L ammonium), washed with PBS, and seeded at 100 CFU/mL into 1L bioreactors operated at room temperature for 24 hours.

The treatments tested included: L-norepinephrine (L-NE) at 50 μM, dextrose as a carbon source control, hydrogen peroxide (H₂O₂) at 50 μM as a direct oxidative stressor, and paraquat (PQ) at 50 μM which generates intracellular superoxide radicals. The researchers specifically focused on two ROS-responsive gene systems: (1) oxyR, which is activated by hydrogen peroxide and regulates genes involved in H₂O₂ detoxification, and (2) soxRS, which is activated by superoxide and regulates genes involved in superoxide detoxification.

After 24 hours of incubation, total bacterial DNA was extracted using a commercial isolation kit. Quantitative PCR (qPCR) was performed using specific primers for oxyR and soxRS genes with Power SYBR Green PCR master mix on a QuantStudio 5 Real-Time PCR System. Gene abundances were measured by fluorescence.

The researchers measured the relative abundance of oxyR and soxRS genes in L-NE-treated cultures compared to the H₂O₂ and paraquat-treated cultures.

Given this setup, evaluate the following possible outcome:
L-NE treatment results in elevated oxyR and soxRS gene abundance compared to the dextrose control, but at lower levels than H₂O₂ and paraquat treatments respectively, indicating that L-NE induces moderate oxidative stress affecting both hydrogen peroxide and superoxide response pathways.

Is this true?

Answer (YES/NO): NO